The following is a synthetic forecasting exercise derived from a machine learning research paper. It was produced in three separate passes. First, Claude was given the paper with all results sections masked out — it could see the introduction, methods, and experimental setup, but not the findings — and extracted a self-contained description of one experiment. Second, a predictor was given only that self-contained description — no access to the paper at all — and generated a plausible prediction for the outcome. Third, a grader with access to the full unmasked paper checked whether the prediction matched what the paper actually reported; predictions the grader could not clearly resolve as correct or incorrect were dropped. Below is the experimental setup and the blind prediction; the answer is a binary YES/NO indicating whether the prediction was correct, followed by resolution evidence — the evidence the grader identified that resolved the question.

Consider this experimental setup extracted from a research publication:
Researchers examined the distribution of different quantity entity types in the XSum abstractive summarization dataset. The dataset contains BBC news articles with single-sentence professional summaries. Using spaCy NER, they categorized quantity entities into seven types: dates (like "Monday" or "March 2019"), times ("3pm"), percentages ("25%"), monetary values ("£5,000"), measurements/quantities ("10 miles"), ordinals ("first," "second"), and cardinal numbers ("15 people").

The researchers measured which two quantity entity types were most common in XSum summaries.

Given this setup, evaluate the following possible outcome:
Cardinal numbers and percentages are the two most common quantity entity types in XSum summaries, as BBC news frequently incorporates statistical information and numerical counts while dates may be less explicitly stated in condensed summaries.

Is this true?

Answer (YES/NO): NO